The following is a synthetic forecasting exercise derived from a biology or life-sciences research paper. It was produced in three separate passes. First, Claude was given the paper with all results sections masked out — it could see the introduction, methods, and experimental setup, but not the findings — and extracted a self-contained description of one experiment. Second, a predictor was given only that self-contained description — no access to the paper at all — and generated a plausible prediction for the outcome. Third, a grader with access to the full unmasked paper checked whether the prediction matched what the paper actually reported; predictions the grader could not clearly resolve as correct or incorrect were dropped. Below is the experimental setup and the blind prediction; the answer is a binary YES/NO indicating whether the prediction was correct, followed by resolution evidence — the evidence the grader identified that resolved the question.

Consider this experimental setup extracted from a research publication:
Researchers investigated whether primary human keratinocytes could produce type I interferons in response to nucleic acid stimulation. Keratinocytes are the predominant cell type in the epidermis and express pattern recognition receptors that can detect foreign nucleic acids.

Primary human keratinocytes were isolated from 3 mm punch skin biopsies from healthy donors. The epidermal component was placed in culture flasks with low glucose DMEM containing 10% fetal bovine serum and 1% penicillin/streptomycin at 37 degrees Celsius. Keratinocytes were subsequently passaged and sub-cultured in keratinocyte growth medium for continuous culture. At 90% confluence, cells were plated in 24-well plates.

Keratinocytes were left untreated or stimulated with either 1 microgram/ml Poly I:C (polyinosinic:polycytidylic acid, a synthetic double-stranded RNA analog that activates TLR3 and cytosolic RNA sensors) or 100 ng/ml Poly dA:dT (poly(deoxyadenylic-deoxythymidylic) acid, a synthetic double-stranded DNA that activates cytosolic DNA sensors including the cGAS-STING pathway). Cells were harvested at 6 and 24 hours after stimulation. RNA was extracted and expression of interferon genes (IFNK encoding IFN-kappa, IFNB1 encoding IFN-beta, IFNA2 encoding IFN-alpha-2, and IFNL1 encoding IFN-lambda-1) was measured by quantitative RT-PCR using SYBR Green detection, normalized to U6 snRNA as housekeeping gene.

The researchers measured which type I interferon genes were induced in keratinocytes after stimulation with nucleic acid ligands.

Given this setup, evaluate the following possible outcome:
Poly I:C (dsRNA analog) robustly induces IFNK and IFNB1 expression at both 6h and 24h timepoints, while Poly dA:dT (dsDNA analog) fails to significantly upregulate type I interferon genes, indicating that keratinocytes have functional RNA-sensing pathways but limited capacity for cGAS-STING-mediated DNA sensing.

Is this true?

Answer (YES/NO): NO